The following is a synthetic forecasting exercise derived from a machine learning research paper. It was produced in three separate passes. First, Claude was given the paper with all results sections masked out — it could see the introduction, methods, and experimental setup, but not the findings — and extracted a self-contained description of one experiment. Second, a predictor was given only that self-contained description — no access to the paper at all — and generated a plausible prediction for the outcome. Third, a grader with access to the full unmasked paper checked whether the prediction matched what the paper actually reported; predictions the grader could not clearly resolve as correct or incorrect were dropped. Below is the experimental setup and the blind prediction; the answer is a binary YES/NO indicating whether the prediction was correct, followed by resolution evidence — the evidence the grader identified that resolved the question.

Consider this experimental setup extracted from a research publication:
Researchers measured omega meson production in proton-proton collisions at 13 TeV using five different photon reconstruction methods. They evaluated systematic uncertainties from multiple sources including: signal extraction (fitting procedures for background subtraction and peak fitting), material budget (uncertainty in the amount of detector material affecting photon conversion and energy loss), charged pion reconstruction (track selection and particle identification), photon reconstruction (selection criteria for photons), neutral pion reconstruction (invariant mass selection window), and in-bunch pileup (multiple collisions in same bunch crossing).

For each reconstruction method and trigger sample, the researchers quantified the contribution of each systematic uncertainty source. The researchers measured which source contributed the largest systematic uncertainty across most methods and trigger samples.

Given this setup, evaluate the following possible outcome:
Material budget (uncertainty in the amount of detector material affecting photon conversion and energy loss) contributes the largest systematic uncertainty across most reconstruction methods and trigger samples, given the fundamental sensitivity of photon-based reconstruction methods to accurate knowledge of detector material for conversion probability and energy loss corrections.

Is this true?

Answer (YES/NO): NO